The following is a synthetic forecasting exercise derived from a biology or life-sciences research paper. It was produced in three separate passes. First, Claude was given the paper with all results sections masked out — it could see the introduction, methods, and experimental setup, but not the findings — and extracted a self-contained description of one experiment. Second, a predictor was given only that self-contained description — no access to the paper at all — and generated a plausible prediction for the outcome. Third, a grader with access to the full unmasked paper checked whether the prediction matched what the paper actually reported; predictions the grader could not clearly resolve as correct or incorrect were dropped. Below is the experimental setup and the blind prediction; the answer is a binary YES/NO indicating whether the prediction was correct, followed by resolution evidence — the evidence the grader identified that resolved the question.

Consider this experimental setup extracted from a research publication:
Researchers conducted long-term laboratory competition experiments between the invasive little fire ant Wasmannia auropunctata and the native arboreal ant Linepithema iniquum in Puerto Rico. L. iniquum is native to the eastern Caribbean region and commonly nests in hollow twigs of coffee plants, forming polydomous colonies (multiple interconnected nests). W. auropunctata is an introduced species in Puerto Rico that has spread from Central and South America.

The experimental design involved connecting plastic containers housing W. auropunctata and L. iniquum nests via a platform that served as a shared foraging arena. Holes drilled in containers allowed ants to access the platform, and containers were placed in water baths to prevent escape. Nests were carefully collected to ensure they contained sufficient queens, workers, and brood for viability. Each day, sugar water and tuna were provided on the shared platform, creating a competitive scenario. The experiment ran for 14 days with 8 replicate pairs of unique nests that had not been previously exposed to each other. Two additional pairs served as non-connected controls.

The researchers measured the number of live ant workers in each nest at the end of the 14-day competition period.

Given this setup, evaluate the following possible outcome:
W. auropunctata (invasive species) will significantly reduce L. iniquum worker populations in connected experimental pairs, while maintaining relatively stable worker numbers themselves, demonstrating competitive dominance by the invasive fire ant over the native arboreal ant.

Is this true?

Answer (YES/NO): NO